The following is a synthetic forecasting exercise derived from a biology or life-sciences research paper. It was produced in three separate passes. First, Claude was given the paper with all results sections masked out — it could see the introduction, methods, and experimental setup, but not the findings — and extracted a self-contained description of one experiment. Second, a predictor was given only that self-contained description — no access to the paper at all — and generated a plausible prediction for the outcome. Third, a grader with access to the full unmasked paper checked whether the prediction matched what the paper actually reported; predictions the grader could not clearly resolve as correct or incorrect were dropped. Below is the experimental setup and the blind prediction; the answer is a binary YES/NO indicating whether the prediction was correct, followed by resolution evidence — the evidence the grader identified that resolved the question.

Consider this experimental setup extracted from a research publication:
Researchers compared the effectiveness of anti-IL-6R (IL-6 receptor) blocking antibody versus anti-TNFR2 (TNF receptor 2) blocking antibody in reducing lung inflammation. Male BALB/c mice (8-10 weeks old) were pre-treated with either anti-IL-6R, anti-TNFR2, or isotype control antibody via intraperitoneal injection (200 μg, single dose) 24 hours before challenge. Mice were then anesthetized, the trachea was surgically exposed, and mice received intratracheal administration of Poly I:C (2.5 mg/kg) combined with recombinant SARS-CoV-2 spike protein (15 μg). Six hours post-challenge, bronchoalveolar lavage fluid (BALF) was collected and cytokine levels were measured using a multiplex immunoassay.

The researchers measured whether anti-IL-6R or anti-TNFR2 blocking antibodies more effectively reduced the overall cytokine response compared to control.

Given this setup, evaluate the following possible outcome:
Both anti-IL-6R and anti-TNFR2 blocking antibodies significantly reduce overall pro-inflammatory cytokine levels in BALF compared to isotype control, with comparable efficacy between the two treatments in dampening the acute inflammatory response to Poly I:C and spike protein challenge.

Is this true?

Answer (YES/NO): NO